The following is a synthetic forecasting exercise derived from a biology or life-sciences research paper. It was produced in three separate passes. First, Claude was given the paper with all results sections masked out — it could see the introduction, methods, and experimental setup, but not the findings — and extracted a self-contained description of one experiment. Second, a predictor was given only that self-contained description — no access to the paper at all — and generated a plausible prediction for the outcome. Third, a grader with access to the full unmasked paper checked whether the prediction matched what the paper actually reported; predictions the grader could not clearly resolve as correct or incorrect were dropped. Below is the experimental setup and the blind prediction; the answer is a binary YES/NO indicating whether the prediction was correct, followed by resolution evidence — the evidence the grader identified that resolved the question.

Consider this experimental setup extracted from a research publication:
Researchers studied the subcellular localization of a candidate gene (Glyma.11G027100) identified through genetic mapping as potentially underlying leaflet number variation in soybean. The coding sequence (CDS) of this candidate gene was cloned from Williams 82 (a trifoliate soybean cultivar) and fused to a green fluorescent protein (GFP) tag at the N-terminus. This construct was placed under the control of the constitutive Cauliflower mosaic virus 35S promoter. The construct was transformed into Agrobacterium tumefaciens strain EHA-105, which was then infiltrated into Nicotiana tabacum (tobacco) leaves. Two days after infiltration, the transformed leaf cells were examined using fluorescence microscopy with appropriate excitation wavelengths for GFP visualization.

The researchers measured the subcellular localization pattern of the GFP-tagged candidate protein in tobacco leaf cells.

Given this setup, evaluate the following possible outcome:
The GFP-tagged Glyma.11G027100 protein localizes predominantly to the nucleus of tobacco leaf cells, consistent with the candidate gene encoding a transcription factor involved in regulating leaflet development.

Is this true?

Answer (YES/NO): YES